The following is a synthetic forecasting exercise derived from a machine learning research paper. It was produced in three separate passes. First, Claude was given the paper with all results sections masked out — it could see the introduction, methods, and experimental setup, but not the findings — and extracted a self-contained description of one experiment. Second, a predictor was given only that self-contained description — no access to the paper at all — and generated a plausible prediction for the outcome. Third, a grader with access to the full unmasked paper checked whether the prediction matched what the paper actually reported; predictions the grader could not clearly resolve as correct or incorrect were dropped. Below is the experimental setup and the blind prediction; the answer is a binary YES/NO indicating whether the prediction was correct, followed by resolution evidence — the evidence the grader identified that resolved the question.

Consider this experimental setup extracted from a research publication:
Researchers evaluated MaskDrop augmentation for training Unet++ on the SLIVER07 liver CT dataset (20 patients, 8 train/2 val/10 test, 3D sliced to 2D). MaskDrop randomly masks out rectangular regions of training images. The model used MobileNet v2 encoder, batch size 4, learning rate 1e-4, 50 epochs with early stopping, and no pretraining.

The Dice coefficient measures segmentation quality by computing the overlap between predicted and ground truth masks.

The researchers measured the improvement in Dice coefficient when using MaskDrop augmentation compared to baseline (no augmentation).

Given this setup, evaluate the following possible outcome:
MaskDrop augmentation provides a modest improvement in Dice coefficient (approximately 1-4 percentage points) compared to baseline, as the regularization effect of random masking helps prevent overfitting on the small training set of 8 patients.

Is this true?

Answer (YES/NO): NO